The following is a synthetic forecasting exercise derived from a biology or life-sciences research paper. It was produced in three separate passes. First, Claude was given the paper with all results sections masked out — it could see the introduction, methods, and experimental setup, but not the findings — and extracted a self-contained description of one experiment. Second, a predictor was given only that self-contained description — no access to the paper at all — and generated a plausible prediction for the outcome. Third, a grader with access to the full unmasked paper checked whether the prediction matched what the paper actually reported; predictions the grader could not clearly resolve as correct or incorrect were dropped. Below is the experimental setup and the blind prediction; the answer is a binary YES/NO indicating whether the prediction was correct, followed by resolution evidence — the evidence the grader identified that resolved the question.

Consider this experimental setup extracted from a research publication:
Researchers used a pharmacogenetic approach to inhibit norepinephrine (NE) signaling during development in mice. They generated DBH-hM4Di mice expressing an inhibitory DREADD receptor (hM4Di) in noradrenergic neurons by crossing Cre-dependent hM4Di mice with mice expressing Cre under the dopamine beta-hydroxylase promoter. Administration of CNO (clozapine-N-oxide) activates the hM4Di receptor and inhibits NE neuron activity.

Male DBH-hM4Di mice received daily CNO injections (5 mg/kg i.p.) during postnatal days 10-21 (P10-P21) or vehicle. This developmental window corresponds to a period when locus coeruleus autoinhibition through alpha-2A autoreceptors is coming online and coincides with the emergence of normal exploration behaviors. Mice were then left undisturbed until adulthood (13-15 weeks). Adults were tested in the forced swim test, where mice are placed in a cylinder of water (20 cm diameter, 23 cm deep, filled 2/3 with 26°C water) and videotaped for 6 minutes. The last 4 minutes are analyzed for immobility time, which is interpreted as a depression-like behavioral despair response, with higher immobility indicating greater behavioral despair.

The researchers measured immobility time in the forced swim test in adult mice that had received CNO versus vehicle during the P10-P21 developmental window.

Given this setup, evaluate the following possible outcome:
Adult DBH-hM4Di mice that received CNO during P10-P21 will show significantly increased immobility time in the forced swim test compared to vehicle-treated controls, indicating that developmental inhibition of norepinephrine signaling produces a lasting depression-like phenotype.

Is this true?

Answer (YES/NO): YES